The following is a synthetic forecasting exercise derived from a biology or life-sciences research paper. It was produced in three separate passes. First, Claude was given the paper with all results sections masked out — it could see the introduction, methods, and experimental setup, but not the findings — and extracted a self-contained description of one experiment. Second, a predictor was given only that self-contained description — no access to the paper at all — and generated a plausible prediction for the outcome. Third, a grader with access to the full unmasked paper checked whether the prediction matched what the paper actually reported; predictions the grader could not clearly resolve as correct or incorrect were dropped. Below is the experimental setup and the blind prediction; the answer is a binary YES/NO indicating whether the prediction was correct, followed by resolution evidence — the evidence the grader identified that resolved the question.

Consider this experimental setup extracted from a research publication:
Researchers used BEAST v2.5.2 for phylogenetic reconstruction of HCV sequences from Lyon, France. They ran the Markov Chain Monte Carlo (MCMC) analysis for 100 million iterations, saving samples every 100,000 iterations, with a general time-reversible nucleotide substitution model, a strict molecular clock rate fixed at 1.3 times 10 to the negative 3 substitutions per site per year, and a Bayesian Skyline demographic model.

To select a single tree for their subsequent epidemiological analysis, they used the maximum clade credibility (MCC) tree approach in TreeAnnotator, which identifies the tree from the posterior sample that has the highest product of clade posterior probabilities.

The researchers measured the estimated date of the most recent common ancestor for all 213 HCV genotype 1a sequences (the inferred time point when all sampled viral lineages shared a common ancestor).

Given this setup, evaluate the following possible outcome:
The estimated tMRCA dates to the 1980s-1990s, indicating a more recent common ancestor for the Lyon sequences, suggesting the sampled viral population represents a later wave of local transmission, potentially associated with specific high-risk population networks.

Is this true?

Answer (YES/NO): NO